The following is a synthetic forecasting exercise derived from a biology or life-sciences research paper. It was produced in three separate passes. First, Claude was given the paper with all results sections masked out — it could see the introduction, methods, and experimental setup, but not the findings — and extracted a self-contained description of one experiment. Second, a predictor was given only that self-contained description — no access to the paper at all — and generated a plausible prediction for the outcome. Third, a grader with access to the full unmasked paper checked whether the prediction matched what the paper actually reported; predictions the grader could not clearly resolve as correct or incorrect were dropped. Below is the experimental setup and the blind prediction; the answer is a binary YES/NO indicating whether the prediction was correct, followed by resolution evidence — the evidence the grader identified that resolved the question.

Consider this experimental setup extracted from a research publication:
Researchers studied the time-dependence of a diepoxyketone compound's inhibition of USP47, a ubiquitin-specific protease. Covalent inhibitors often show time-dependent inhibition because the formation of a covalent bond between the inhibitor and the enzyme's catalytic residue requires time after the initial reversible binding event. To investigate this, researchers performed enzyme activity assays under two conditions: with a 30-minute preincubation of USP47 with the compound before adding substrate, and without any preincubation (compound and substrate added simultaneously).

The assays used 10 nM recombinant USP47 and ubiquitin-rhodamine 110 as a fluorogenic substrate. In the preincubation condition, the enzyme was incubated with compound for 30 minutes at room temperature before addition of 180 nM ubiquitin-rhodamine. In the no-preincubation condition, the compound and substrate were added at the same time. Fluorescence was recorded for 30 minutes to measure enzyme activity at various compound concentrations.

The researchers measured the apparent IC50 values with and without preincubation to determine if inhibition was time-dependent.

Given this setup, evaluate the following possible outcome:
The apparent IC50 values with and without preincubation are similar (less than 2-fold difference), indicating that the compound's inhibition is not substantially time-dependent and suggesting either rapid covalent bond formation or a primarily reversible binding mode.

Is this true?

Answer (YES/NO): NO